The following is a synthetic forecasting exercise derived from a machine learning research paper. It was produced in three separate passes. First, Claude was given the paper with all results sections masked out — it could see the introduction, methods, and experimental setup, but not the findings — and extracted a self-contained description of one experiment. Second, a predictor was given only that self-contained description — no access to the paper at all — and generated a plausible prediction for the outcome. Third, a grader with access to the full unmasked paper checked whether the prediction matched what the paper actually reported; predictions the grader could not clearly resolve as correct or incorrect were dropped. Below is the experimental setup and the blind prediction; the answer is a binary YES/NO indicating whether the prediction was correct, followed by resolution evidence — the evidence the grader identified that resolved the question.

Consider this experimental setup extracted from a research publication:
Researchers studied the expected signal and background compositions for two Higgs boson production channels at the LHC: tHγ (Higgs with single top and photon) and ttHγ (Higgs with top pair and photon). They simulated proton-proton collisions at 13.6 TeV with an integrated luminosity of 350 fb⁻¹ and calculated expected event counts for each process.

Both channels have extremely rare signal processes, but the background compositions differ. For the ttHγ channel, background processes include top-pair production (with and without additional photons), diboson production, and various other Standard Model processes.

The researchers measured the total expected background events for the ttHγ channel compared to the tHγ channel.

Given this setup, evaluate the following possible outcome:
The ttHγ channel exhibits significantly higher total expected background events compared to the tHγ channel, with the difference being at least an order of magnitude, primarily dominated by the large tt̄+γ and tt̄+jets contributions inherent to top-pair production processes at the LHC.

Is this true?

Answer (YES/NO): NO